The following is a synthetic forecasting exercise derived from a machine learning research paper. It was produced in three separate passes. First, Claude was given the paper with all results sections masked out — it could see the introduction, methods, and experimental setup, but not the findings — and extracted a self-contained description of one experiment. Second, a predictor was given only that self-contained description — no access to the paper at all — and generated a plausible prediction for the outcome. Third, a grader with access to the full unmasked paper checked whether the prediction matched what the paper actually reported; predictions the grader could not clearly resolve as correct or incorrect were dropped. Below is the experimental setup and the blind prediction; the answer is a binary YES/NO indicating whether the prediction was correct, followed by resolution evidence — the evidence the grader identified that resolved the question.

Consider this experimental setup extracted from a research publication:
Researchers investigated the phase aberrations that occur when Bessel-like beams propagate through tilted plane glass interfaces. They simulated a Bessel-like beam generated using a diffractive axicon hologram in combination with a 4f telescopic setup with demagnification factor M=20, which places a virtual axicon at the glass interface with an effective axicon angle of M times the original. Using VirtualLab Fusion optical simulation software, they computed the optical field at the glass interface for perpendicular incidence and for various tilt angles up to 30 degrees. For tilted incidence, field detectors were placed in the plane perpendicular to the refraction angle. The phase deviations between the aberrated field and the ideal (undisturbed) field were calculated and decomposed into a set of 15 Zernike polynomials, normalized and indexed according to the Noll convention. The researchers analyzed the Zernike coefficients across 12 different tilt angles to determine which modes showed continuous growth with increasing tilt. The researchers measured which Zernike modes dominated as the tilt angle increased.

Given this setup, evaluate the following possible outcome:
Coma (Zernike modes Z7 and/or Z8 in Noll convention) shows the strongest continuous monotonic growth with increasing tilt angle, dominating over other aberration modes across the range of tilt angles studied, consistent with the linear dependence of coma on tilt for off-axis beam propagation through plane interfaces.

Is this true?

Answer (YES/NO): NO